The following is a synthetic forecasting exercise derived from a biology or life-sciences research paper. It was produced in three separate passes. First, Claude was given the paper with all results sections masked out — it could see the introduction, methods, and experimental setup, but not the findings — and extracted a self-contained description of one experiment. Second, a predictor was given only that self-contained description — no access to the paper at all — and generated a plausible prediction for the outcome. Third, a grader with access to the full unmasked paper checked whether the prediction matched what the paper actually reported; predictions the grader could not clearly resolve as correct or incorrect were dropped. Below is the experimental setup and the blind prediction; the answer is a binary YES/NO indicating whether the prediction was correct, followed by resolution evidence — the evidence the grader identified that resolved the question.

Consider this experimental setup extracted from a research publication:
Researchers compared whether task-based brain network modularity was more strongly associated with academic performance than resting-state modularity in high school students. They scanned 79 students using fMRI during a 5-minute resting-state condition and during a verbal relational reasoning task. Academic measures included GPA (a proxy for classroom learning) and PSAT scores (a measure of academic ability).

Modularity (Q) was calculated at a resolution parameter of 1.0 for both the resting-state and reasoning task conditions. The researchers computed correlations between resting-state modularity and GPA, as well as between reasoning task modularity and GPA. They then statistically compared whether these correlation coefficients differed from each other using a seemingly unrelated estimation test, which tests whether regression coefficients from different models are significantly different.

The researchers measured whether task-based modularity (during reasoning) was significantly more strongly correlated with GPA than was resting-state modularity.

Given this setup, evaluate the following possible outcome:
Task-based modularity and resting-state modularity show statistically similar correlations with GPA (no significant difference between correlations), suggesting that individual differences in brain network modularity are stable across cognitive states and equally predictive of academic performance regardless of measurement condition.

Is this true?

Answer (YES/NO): NO